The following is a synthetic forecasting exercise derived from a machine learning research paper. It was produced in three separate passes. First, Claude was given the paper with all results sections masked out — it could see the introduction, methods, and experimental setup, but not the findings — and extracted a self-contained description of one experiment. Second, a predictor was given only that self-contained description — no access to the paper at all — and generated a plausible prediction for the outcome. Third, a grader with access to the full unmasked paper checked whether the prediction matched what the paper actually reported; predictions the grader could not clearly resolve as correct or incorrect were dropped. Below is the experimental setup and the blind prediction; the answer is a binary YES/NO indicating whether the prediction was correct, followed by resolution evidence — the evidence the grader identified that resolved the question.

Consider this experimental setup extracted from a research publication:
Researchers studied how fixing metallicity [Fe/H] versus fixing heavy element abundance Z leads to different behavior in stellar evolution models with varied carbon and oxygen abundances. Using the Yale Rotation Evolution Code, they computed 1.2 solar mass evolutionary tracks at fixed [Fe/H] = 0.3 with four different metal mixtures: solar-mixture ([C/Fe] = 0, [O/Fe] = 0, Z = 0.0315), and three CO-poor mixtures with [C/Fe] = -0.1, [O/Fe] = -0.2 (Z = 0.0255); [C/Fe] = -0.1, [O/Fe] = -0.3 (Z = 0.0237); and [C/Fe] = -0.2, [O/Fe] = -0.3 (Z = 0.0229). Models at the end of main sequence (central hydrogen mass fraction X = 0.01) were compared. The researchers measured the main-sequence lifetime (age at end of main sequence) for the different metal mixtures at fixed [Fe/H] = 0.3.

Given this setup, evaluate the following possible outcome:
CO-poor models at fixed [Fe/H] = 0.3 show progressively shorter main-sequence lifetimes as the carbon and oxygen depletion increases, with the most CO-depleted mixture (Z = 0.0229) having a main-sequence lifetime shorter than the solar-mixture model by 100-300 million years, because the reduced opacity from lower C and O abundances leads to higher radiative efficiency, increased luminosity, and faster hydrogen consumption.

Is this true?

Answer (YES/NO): NO